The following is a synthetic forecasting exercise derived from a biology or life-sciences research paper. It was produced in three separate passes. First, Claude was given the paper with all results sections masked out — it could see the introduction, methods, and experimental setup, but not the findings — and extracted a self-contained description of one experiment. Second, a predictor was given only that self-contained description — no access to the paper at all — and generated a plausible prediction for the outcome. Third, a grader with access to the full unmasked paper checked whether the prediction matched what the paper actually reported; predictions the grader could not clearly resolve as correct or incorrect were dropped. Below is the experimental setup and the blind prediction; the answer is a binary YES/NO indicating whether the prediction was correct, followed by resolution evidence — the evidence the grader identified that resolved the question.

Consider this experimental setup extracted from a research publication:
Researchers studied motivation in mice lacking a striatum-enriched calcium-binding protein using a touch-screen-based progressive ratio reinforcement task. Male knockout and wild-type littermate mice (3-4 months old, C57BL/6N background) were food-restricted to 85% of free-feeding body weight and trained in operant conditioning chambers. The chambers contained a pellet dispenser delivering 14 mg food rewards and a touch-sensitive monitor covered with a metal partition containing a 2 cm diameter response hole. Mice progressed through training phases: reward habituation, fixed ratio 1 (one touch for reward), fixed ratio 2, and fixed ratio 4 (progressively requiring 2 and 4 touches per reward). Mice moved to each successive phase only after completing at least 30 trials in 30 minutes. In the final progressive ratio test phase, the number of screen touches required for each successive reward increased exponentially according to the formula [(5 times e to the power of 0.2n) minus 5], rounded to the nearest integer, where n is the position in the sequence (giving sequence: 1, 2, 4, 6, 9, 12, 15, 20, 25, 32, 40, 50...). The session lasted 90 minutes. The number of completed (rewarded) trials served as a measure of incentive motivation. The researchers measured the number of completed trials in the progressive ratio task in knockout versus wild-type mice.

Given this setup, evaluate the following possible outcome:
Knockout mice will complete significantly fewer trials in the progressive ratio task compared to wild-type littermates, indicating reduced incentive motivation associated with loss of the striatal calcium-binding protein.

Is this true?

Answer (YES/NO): YES